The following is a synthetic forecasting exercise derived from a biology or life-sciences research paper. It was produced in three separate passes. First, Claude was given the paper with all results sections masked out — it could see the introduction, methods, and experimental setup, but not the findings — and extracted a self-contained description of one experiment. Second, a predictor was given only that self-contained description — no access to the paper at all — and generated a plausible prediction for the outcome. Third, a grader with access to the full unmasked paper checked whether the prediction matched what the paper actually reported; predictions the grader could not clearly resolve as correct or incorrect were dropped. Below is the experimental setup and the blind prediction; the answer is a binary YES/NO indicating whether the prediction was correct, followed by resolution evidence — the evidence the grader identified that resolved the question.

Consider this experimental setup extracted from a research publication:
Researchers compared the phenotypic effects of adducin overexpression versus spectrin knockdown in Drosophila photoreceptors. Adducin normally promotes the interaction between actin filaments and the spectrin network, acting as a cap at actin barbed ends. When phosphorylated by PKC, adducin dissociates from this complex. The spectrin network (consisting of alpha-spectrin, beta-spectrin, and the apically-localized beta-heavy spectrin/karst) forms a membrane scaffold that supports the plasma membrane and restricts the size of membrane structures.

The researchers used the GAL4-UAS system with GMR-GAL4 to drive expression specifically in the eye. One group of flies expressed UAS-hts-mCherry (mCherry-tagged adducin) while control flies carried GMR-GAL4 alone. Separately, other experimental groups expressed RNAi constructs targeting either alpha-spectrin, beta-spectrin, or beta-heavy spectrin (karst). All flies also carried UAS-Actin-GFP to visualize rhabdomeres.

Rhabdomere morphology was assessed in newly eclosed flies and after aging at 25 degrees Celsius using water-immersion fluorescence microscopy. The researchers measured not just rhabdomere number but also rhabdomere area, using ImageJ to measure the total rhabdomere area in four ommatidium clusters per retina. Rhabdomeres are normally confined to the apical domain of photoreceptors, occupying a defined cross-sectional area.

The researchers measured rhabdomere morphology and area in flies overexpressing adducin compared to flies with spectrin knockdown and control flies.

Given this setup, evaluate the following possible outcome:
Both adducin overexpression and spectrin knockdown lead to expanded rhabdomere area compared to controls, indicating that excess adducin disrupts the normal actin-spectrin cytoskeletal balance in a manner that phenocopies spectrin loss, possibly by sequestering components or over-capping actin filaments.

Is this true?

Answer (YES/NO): YES